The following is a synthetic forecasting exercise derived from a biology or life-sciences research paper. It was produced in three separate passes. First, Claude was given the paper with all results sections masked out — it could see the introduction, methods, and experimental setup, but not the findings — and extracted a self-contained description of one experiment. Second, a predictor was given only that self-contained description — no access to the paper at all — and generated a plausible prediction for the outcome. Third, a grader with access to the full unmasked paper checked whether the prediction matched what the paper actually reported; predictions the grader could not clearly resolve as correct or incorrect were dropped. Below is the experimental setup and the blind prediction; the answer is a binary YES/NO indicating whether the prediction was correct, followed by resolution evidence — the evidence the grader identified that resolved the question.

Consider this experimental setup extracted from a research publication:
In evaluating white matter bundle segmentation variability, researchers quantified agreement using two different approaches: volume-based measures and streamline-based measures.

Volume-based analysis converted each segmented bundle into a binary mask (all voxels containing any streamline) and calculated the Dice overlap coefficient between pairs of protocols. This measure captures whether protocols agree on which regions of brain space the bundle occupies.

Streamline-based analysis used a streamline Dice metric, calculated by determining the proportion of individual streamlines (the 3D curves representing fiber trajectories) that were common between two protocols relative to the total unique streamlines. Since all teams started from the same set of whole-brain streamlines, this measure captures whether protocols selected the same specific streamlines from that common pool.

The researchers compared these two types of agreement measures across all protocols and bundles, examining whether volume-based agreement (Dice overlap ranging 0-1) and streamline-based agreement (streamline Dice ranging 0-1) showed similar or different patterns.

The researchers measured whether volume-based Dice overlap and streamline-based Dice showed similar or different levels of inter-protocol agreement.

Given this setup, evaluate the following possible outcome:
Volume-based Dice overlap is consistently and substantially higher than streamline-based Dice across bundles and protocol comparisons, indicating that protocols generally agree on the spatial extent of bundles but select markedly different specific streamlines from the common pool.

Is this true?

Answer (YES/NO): YES